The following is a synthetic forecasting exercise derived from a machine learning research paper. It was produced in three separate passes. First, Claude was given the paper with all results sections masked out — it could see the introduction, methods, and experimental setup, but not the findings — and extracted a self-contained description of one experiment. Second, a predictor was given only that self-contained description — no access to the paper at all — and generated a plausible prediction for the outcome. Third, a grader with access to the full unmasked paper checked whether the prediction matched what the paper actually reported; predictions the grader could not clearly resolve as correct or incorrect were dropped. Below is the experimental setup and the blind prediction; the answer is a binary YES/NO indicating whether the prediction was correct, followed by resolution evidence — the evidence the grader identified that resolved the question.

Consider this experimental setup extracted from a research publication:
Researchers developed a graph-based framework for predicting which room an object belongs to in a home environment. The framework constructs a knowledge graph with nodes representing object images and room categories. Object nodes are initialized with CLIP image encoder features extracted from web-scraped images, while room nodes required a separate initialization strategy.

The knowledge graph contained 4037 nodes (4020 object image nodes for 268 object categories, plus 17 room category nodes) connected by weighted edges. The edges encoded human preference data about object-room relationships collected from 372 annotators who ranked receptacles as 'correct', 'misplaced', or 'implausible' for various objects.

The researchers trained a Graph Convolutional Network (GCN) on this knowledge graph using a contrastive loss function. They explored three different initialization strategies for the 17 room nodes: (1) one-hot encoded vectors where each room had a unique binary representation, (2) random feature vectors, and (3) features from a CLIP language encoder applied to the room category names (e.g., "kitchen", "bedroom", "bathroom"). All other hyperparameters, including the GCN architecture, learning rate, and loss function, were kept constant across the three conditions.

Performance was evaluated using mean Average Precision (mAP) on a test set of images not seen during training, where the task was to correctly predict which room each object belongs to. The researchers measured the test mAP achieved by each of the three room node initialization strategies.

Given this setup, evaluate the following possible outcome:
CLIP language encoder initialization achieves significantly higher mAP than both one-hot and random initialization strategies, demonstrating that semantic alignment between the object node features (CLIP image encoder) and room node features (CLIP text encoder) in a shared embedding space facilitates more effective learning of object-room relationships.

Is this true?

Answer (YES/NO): NO